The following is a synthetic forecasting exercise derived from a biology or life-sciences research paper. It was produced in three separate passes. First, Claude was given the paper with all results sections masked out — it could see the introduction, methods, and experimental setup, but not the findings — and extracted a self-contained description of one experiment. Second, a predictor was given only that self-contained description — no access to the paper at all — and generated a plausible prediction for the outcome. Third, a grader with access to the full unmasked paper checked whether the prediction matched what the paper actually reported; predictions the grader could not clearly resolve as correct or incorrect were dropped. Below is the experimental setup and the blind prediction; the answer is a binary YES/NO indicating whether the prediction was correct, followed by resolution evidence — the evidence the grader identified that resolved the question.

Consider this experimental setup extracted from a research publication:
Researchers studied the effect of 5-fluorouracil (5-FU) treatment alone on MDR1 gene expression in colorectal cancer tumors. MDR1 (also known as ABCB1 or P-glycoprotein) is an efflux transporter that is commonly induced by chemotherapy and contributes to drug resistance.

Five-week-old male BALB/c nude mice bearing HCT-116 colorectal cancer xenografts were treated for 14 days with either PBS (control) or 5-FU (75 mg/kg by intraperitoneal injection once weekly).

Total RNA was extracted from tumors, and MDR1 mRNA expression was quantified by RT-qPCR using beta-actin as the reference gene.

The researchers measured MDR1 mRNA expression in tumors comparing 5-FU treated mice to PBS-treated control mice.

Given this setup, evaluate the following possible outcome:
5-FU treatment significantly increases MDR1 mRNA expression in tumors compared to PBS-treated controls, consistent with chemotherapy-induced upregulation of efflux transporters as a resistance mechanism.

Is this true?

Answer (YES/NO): YES